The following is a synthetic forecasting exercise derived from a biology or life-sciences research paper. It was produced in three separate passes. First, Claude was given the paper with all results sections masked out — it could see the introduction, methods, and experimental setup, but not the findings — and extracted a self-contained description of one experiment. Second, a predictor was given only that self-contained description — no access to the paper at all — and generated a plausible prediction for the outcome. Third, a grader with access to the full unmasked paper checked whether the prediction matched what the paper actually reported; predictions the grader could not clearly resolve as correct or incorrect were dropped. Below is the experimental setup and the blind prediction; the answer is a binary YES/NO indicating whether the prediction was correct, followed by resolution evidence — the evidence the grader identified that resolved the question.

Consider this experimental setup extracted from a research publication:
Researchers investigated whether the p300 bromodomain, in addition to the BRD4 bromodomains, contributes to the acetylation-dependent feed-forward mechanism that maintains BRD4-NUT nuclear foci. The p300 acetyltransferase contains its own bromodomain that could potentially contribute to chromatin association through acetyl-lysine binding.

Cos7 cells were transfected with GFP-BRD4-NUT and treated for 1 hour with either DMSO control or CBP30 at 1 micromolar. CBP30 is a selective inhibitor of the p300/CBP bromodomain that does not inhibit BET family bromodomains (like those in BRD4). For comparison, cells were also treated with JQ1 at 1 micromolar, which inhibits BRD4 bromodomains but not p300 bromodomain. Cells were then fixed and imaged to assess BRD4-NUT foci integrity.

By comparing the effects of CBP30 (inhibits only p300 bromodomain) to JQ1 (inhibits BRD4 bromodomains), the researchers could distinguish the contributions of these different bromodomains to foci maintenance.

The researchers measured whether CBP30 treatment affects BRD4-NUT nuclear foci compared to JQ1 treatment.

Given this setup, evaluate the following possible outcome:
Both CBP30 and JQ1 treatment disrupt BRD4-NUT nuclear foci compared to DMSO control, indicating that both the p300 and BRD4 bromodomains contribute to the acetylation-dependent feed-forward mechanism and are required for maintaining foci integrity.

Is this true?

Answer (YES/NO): NO